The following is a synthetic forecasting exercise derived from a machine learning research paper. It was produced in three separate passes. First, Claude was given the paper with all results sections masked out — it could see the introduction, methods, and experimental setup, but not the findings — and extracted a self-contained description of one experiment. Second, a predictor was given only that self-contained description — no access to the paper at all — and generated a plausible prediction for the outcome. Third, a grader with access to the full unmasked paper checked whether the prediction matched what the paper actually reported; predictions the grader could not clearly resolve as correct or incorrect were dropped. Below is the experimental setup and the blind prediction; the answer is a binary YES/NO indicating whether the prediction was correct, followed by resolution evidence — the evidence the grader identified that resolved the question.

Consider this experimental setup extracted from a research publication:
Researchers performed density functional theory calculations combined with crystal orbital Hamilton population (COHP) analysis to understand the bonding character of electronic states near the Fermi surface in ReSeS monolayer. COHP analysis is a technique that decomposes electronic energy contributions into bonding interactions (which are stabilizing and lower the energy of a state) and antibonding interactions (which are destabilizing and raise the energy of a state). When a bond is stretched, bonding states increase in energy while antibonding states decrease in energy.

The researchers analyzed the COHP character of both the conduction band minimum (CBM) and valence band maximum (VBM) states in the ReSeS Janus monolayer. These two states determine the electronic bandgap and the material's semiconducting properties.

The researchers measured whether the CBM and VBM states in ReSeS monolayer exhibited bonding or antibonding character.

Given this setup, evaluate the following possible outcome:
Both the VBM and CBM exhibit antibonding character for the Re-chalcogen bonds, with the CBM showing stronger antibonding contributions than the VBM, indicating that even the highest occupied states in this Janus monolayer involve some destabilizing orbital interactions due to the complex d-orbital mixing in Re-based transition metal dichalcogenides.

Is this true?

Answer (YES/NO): YES